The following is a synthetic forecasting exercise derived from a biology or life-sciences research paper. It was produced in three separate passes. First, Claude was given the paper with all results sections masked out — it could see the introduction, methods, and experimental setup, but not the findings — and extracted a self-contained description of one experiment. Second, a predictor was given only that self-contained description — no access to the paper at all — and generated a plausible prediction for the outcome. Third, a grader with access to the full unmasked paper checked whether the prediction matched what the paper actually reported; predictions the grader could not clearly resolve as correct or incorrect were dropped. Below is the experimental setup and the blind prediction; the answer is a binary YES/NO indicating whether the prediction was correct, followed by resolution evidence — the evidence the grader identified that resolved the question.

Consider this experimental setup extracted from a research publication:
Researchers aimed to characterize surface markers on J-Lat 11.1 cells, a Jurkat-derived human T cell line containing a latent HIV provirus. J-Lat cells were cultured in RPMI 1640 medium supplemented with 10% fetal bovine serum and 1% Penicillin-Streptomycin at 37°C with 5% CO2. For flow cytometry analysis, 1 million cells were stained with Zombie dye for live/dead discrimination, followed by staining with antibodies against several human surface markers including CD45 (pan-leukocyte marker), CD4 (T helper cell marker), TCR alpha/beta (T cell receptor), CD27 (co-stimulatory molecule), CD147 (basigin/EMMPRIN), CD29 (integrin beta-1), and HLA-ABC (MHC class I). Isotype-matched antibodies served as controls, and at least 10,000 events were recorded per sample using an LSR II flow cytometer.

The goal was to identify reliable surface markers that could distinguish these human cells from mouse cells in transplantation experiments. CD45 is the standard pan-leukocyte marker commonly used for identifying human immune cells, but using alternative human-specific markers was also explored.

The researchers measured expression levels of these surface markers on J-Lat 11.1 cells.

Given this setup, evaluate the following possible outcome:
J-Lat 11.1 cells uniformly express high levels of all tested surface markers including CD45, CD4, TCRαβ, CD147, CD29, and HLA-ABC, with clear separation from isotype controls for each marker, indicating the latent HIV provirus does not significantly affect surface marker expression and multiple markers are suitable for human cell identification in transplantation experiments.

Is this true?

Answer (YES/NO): NO